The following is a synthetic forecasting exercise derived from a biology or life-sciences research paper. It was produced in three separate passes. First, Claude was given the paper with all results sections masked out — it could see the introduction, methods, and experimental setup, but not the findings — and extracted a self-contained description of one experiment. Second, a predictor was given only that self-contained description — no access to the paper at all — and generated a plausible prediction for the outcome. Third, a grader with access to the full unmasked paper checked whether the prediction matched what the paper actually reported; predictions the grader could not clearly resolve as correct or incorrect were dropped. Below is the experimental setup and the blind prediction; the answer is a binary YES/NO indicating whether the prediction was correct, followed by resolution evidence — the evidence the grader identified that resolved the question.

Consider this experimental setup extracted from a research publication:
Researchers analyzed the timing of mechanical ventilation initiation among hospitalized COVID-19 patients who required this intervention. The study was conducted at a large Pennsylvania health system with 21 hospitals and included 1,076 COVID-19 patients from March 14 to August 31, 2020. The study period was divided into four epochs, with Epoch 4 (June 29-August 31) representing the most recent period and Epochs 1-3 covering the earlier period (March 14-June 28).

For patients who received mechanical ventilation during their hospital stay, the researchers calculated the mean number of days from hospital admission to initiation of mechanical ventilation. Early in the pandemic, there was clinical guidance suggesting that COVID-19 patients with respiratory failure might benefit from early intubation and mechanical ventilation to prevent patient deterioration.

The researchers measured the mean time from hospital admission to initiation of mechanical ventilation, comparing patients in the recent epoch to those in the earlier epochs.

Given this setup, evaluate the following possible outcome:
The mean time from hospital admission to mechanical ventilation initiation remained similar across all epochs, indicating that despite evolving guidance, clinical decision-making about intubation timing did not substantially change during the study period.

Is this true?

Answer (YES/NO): NO